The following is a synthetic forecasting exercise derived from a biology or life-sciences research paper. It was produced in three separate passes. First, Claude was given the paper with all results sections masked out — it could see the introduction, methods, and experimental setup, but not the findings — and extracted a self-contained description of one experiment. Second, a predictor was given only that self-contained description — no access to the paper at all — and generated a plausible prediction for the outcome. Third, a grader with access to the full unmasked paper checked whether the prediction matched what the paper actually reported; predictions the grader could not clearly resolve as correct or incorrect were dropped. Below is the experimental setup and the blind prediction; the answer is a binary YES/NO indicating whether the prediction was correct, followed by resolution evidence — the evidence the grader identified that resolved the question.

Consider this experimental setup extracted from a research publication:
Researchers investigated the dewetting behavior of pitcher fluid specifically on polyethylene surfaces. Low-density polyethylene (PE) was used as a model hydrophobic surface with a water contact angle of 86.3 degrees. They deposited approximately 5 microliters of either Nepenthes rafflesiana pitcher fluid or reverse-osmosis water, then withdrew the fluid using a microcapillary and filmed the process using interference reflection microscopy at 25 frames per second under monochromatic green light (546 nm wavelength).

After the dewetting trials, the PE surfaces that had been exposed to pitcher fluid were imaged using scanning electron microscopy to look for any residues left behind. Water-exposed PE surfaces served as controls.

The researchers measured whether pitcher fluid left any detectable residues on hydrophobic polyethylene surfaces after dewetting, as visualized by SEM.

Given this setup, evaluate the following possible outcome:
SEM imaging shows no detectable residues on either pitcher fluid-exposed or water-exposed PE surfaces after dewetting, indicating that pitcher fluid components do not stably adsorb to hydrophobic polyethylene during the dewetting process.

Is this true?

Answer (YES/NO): NO